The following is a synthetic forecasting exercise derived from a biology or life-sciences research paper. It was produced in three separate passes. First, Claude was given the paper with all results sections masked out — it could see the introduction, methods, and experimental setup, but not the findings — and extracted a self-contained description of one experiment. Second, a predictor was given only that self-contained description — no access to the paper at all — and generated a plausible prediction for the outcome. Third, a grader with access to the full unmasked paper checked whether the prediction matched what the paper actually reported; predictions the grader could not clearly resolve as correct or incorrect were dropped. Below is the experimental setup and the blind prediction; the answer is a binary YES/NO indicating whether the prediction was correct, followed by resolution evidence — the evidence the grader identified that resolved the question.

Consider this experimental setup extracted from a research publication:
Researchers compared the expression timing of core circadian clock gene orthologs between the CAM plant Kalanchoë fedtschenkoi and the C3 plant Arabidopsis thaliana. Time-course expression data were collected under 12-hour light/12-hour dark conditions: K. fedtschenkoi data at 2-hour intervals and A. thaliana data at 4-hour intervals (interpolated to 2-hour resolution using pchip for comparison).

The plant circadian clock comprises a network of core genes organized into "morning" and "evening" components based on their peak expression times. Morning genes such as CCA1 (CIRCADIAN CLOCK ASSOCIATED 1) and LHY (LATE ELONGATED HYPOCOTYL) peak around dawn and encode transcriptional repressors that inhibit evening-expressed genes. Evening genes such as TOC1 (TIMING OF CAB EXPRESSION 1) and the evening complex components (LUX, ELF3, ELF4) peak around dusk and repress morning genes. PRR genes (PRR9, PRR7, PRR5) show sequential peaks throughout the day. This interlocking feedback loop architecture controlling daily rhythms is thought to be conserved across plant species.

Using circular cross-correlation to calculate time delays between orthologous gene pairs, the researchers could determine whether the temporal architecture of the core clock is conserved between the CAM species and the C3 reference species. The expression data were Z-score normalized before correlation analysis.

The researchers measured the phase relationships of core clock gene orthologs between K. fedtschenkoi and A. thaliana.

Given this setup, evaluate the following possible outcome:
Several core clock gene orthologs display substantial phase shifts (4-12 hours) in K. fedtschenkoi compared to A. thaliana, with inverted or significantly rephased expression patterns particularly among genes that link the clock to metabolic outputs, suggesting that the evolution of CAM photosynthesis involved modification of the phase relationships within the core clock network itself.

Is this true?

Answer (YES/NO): NO